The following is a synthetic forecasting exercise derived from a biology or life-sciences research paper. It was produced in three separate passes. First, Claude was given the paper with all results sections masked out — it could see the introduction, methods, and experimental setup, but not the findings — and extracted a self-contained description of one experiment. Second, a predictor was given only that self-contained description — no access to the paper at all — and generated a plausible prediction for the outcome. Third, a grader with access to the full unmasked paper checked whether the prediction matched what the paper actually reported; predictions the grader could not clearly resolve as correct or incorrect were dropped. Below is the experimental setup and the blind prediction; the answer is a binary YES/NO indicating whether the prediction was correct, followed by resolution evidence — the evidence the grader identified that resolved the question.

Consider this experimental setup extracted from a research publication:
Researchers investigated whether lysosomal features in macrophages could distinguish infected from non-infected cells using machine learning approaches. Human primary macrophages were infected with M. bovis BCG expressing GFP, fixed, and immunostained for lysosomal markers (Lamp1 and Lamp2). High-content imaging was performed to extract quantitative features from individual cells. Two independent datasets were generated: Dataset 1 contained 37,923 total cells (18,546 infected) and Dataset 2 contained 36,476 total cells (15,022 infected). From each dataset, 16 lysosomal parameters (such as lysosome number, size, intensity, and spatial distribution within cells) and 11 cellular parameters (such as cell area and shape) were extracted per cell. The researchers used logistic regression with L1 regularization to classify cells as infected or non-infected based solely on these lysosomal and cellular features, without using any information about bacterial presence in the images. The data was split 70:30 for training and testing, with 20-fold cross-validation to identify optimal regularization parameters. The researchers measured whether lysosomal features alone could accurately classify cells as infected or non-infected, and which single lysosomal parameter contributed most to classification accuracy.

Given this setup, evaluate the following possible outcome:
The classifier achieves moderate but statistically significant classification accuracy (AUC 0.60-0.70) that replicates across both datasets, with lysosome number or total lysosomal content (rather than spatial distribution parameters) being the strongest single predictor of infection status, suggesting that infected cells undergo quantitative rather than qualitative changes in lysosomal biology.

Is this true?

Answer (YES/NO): NO